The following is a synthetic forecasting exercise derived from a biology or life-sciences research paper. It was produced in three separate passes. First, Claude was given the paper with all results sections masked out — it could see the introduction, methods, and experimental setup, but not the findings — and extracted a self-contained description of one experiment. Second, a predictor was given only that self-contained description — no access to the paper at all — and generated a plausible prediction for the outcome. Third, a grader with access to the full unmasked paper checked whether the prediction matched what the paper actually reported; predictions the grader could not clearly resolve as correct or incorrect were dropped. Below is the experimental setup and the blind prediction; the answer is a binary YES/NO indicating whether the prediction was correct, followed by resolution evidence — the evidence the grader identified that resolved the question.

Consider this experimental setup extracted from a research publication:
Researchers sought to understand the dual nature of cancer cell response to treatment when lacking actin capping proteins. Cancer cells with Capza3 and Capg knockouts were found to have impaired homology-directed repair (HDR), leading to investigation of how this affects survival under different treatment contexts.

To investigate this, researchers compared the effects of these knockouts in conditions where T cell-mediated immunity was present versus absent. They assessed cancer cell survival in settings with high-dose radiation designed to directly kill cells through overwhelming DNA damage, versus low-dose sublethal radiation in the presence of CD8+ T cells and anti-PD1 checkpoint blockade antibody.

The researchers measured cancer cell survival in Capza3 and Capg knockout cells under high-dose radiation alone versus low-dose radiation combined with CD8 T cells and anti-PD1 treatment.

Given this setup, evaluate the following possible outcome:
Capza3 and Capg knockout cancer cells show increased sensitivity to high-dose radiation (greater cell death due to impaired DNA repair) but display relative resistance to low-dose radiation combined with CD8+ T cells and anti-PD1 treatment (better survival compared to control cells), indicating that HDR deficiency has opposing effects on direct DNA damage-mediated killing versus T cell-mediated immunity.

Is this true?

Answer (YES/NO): YES